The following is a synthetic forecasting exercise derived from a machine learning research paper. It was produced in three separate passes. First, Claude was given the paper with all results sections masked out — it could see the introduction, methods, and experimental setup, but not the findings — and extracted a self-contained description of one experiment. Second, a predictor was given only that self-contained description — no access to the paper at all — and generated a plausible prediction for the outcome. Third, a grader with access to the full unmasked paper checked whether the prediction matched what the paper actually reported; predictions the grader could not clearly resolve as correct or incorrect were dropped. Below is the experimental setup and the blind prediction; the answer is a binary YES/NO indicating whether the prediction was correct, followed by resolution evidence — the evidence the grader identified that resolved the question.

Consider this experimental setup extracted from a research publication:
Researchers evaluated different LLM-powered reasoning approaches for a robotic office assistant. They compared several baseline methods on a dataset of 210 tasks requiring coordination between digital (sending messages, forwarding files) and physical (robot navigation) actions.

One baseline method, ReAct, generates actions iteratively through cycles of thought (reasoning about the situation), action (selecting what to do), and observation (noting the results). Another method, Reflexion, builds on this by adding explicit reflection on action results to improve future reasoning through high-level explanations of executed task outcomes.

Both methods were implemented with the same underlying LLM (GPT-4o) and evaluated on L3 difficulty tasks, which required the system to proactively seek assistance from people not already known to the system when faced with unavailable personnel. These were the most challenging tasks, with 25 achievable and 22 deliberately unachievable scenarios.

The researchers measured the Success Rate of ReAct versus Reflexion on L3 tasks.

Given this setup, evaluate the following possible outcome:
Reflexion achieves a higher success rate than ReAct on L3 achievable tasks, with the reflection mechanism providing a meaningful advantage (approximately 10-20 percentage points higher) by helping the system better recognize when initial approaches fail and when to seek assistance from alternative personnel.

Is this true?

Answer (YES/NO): YES